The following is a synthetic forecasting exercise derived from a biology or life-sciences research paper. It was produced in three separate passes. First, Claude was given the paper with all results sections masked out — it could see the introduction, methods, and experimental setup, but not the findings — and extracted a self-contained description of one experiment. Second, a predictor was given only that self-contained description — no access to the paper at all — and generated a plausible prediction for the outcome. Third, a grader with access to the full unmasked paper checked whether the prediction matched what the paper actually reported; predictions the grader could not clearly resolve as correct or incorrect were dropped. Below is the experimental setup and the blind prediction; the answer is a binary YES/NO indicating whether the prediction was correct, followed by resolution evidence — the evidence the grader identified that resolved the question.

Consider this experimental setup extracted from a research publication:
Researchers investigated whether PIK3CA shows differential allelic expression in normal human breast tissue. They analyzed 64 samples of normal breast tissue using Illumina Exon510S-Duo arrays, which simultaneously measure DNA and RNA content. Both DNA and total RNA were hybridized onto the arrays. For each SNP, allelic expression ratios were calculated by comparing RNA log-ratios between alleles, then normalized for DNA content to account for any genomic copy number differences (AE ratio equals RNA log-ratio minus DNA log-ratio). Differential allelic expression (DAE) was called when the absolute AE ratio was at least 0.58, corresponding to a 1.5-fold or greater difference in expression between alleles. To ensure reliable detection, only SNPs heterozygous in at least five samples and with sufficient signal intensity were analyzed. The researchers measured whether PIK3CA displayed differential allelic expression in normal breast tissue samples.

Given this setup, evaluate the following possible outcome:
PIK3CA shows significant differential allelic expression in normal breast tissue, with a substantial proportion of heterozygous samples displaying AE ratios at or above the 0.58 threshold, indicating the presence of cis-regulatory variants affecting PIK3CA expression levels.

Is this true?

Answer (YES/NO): YES